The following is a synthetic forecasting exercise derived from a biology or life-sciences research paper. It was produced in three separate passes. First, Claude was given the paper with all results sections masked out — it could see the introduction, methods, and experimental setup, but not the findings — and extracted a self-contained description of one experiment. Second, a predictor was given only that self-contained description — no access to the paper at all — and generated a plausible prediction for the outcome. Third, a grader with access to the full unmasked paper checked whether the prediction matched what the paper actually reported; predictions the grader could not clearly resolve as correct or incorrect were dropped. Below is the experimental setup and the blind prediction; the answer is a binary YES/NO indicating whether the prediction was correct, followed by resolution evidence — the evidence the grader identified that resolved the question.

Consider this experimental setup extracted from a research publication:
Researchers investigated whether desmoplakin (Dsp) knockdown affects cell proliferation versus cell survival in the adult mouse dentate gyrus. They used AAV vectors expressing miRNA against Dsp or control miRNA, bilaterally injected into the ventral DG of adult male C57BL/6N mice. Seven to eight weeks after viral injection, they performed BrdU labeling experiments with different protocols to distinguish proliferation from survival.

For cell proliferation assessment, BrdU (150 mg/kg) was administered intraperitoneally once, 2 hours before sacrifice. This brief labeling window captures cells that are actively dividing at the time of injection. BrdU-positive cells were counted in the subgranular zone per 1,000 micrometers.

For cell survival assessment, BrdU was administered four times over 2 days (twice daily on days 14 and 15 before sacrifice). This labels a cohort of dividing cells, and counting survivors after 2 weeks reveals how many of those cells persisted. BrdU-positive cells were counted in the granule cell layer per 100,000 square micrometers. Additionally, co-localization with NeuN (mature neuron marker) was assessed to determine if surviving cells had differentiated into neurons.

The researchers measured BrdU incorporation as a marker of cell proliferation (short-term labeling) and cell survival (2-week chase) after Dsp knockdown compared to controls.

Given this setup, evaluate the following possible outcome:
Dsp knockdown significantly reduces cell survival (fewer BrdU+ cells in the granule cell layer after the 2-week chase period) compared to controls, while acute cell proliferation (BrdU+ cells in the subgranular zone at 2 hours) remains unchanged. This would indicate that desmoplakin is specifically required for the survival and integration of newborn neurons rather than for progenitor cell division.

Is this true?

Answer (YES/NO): NO